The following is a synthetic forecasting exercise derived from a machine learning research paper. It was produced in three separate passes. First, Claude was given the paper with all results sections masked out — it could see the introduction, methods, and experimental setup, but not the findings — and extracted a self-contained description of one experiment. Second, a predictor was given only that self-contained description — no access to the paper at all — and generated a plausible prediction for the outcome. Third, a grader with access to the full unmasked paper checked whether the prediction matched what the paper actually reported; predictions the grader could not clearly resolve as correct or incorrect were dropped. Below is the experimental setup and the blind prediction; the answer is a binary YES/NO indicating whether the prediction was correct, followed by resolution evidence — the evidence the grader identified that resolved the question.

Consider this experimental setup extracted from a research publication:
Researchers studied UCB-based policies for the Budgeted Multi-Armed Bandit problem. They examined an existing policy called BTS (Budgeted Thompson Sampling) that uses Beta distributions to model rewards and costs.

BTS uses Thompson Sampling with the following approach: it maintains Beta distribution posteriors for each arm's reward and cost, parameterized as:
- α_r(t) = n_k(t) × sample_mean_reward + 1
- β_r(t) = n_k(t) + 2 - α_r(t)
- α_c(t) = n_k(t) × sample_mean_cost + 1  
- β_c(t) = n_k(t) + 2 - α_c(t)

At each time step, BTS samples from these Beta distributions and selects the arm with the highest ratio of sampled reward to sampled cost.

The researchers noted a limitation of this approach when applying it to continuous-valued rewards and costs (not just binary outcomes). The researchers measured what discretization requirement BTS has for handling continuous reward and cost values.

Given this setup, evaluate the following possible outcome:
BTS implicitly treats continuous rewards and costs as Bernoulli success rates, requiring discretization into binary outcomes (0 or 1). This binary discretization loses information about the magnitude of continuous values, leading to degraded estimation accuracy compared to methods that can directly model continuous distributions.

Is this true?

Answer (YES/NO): NO